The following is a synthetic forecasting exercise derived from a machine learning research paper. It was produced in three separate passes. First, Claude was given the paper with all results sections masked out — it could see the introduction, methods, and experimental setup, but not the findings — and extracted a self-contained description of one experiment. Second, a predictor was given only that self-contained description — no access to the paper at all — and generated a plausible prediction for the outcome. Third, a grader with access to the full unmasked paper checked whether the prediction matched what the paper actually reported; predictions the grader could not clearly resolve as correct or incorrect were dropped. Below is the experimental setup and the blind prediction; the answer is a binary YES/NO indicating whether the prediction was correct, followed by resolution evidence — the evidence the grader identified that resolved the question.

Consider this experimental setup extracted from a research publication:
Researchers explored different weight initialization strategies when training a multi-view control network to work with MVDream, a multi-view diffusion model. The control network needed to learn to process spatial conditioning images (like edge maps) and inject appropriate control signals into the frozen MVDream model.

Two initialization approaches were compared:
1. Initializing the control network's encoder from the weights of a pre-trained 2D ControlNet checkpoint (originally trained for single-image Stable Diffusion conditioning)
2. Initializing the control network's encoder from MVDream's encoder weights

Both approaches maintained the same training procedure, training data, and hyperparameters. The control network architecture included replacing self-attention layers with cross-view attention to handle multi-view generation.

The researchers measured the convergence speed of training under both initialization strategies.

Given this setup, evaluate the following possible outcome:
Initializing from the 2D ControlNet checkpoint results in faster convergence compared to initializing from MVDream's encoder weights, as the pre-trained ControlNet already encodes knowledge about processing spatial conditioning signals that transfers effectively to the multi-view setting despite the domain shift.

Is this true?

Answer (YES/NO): YES